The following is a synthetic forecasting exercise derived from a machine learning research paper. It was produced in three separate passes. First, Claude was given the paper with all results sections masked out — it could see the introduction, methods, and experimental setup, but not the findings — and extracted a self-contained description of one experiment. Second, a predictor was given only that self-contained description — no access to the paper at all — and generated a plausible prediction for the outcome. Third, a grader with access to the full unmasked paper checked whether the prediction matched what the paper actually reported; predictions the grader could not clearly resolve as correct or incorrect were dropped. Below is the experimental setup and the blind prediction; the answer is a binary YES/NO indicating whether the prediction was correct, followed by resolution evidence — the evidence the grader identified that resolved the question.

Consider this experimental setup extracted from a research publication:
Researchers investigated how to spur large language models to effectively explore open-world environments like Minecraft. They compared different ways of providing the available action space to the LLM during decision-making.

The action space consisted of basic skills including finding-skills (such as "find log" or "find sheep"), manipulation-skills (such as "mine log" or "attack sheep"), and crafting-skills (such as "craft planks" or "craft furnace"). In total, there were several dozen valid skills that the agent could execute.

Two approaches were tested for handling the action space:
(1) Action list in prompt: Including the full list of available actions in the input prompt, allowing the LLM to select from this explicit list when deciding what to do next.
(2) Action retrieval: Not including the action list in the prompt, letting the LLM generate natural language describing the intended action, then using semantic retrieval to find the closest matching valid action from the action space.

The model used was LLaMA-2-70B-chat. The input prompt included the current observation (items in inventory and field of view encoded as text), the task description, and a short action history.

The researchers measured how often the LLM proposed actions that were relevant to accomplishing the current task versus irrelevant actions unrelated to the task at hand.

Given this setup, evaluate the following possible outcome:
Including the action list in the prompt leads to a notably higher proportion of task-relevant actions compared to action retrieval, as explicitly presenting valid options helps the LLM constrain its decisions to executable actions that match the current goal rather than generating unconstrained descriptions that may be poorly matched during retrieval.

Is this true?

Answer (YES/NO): NO